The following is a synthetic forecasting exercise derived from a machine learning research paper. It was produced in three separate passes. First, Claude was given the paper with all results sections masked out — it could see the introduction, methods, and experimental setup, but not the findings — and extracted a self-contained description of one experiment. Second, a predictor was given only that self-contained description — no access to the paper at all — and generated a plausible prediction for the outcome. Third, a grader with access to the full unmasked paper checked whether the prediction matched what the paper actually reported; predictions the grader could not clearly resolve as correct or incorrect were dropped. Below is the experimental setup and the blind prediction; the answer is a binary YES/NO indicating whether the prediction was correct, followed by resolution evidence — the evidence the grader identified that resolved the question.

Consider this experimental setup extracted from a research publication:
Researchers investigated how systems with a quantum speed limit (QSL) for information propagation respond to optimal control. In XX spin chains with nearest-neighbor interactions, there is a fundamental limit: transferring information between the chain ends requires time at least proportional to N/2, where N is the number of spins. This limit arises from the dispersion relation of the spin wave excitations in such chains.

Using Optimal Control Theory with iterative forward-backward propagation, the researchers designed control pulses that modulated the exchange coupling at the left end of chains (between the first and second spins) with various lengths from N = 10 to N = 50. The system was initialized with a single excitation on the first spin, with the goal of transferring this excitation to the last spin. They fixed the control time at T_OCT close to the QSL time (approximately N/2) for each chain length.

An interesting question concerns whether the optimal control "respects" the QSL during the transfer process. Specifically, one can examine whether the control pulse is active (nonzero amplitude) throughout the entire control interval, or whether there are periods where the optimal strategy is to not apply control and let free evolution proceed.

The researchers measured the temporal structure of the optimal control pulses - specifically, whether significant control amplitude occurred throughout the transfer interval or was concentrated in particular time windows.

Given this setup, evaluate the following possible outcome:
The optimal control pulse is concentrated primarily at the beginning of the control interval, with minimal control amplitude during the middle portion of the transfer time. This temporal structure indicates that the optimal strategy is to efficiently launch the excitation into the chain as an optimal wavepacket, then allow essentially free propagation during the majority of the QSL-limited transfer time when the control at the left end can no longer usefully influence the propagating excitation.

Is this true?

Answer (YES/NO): YES